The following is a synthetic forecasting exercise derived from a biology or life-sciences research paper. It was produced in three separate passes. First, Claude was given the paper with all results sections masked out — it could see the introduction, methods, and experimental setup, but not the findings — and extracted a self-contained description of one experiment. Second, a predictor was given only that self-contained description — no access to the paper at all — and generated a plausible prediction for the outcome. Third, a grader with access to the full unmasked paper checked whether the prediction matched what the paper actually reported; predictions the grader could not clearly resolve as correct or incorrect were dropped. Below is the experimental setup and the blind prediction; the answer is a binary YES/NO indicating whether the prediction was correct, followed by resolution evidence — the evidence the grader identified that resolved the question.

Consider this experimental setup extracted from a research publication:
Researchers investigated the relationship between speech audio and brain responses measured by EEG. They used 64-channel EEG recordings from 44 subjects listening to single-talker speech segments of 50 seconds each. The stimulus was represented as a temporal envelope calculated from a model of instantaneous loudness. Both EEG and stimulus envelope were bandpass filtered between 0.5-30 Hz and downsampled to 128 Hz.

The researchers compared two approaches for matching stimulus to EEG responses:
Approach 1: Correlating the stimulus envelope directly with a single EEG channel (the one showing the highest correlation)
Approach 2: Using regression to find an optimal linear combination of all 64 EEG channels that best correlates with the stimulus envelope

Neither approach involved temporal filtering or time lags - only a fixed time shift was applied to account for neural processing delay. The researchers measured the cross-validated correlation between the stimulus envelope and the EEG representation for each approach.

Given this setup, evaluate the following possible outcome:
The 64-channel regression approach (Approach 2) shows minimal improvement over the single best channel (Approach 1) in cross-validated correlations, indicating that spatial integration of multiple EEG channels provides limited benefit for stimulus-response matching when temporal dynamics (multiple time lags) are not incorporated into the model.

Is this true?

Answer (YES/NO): NO